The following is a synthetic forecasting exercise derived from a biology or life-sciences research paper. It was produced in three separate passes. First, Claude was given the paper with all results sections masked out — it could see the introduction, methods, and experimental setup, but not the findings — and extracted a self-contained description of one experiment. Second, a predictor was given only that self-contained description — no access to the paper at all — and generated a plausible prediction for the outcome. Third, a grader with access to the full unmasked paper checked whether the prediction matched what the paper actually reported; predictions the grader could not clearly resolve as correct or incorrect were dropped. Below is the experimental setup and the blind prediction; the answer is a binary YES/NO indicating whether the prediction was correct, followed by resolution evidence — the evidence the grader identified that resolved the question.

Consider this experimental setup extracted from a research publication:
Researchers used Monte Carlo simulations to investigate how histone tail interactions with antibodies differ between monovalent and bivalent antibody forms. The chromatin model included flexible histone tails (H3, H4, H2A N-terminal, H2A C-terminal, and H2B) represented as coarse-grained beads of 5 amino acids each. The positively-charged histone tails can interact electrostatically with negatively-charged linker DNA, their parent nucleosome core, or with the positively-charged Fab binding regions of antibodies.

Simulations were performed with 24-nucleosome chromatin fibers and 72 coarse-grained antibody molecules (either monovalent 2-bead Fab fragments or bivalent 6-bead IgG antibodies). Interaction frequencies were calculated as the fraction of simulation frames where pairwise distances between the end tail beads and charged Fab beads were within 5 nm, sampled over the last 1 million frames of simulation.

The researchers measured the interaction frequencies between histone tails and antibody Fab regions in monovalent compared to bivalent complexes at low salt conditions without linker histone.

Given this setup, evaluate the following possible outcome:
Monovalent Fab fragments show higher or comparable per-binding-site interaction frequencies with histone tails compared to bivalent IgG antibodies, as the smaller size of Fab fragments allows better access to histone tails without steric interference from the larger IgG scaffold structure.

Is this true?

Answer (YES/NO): NO